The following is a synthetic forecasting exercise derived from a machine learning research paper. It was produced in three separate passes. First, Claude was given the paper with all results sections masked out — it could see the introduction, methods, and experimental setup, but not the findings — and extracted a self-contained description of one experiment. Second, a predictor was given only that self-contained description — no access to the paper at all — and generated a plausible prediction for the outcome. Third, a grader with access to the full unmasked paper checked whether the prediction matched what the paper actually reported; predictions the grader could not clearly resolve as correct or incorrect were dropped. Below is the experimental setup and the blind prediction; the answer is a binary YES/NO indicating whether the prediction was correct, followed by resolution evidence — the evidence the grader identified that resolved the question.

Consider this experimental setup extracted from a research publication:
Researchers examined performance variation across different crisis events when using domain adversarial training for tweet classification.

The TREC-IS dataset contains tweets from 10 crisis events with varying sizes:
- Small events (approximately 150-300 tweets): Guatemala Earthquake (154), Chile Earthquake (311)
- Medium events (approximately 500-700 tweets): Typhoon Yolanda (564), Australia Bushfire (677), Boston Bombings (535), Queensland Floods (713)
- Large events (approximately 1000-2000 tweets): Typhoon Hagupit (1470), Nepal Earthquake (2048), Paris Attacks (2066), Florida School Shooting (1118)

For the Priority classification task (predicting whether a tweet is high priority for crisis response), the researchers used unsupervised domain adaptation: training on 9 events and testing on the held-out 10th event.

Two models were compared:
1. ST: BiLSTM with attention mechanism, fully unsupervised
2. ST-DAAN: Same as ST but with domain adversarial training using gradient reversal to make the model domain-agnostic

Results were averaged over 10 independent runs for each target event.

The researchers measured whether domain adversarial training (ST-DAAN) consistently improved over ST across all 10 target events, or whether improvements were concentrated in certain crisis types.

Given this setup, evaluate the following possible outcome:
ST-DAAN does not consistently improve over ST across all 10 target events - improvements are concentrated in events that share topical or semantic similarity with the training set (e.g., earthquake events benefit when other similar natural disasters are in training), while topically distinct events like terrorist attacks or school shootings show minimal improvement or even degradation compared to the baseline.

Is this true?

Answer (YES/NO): NO